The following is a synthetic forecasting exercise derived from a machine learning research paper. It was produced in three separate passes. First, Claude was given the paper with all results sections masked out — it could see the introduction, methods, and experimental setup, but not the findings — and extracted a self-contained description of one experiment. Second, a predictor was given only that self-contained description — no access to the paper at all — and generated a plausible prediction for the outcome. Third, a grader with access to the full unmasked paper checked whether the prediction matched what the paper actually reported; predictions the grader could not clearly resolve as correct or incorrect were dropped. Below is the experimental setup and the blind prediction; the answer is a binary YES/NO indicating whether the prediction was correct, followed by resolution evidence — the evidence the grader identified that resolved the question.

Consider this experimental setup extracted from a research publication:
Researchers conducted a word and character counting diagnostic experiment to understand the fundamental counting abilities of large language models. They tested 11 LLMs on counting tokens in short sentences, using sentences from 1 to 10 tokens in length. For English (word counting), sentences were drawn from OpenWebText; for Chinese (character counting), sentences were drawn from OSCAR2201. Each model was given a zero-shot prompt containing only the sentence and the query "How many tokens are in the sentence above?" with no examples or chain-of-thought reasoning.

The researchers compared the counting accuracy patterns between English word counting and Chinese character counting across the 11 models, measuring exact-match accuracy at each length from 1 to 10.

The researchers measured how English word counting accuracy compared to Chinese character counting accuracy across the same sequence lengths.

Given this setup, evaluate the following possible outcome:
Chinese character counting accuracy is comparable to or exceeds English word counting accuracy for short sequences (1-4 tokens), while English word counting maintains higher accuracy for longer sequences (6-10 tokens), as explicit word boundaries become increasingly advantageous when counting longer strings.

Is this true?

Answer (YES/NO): NO